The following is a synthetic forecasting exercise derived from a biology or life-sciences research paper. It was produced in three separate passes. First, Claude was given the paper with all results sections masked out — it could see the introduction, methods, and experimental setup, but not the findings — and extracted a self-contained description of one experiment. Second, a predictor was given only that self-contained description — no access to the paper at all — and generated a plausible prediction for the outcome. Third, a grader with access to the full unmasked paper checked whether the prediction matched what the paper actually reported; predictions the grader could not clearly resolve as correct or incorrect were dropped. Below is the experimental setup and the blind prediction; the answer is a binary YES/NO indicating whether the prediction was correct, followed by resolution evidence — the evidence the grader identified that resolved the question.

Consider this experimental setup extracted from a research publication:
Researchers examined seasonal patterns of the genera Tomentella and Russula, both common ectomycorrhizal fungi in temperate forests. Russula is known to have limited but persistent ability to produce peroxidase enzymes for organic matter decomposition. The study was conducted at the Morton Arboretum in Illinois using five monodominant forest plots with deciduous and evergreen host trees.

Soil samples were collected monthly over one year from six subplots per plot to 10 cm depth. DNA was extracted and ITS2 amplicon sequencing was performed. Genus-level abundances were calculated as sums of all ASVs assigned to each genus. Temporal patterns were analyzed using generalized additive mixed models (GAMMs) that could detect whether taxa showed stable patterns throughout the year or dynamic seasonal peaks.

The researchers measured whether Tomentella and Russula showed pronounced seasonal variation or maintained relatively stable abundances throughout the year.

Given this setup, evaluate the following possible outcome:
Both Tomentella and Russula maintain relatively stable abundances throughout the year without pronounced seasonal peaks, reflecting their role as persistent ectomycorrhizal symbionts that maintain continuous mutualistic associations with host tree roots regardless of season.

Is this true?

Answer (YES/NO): YES